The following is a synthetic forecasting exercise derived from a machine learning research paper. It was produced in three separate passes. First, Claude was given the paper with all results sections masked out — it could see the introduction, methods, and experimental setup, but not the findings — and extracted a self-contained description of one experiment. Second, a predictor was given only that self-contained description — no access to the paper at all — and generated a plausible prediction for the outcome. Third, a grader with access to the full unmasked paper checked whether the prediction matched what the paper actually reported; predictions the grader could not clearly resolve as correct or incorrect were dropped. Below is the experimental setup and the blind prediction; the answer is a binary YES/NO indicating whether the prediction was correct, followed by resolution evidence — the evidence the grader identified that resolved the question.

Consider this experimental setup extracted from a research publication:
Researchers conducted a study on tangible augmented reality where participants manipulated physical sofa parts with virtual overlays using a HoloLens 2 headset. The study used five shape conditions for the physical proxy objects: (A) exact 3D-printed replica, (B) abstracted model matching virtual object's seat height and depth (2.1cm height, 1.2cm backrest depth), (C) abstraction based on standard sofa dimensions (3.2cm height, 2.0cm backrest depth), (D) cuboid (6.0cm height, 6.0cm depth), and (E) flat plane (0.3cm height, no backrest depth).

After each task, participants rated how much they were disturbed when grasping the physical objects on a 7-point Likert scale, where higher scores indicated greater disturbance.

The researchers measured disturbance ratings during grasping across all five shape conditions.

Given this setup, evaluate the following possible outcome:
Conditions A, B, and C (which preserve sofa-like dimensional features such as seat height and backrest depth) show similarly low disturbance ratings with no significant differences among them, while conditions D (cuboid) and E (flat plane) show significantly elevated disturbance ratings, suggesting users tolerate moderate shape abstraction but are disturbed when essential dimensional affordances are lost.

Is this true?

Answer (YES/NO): YES